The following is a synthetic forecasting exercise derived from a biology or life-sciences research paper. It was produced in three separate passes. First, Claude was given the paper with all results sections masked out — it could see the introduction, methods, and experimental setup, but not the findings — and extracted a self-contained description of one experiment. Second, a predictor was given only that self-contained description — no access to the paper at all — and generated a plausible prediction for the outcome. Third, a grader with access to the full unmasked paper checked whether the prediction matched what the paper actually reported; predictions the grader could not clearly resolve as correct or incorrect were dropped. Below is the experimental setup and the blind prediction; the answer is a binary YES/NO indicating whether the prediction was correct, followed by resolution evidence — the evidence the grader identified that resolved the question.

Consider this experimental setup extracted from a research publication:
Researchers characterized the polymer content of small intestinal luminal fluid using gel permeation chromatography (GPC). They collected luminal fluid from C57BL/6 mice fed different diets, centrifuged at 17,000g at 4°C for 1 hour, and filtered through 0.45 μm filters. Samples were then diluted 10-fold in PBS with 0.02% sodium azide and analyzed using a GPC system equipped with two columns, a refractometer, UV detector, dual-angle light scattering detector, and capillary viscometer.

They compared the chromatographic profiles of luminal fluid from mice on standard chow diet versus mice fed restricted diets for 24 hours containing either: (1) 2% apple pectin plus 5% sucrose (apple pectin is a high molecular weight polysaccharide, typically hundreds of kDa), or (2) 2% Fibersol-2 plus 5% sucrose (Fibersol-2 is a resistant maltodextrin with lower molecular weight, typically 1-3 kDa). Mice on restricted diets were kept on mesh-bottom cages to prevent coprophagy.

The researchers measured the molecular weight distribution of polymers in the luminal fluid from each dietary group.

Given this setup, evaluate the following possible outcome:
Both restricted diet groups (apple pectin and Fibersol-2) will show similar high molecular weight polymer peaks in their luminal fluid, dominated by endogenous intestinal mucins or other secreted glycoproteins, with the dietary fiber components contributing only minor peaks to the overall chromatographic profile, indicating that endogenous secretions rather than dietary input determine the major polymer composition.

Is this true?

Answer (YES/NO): NO